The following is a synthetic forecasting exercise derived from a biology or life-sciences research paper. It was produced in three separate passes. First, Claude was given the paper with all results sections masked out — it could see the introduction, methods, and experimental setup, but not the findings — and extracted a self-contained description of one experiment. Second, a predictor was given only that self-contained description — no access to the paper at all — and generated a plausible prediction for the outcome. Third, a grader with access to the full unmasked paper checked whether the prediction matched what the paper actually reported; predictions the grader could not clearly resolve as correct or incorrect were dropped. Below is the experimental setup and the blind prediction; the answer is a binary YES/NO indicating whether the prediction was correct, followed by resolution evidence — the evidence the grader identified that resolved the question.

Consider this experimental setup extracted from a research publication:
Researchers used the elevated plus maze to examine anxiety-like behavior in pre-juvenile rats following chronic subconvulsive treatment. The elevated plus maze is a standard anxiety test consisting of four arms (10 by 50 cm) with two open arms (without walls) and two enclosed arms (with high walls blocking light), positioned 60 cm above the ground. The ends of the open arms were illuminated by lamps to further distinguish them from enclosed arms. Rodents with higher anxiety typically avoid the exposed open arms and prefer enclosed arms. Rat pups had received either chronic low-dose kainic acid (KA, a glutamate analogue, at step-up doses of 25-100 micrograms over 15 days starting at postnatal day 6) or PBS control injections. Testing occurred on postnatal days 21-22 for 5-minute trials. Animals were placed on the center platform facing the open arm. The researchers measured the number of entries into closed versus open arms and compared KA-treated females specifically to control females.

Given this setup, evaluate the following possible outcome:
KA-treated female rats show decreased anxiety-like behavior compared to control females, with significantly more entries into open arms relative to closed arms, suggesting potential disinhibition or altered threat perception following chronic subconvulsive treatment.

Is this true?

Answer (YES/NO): NO